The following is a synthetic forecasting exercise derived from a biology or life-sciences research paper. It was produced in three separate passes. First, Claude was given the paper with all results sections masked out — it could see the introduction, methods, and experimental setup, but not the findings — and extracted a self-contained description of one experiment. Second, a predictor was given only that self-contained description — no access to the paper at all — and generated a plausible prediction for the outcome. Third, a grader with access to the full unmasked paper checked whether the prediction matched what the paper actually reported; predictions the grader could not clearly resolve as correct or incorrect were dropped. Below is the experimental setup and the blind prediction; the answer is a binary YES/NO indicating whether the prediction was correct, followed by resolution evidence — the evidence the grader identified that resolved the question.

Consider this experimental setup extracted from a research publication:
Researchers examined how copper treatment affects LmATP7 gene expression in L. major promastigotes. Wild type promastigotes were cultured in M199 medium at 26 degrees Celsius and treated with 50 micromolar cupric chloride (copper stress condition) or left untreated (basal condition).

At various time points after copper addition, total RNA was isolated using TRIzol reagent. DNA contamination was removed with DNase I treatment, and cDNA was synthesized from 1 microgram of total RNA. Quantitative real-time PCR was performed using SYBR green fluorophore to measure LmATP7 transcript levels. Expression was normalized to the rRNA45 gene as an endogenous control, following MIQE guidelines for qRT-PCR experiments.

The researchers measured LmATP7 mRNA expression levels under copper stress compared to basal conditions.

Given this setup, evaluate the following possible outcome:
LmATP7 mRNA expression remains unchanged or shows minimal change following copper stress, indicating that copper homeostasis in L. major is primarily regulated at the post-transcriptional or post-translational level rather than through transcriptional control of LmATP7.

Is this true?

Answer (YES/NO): NO